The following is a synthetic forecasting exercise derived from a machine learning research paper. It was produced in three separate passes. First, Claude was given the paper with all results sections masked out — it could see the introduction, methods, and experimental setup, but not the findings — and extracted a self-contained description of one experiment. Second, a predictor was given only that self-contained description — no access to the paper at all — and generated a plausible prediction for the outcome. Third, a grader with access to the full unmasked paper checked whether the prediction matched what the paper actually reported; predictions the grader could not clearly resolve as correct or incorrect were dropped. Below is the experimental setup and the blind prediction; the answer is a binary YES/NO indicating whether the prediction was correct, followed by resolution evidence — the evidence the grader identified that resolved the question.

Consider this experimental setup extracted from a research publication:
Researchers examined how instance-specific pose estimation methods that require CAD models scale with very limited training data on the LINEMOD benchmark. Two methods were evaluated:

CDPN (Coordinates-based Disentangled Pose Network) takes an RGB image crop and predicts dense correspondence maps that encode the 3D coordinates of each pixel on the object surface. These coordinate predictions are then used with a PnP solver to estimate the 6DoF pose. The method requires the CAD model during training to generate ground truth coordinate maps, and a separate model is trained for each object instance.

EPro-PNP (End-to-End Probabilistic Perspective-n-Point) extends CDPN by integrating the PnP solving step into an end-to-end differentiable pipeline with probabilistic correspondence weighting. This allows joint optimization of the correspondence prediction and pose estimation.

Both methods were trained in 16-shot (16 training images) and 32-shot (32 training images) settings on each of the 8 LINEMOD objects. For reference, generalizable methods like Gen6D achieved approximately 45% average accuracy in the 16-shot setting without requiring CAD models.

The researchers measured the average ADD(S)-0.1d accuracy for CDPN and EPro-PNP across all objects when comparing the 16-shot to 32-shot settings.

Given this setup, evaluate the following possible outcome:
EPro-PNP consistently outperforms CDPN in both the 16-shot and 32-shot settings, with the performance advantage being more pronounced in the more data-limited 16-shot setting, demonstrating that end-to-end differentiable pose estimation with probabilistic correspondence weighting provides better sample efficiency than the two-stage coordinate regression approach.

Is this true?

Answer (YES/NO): NO